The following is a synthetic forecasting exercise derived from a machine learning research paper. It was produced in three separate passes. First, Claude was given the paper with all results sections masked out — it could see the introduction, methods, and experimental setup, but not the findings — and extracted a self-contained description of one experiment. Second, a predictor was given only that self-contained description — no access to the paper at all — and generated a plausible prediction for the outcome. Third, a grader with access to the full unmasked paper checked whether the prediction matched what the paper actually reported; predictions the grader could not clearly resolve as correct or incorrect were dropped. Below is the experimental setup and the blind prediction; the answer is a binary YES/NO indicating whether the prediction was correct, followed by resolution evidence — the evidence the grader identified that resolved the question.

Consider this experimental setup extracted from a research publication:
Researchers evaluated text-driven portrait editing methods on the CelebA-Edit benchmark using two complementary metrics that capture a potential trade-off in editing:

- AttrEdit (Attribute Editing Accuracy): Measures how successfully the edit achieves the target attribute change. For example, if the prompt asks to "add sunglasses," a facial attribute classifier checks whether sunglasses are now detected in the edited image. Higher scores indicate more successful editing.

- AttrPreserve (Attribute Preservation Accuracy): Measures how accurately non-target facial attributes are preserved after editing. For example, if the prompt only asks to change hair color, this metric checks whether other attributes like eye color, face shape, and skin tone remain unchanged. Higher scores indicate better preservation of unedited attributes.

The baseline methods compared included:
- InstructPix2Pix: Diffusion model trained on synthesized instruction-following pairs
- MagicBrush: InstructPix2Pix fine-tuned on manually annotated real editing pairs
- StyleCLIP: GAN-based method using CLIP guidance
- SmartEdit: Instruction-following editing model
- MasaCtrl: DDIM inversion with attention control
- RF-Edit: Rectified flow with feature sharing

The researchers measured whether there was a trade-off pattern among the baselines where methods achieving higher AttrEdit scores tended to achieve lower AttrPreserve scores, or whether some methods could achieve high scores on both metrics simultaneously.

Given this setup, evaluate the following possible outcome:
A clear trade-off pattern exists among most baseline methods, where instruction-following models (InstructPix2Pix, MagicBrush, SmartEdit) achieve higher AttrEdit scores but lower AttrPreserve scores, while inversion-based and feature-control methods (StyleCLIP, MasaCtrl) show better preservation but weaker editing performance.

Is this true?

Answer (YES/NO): NO